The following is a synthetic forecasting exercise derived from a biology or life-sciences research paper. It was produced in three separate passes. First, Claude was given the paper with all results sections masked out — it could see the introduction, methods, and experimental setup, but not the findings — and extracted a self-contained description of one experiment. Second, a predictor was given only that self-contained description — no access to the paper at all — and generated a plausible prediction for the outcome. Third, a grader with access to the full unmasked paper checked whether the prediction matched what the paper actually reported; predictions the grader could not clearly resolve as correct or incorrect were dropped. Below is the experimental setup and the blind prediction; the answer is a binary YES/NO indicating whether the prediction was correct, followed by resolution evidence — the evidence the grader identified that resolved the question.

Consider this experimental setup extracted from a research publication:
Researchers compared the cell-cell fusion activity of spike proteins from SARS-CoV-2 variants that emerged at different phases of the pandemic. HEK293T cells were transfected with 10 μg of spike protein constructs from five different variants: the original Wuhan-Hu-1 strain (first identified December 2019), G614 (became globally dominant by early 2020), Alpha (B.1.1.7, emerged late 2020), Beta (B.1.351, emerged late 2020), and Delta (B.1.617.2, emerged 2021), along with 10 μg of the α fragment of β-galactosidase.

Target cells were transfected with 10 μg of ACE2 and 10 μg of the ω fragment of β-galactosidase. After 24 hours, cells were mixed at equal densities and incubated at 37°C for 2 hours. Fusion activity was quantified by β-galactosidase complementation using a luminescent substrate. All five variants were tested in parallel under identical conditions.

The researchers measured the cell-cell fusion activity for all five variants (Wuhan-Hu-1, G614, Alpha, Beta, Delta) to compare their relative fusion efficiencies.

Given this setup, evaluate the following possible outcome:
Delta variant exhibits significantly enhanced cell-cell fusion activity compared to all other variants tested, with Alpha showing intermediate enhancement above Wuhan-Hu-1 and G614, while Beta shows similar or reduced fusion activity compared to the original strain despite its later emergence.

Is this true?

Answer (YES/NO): NO